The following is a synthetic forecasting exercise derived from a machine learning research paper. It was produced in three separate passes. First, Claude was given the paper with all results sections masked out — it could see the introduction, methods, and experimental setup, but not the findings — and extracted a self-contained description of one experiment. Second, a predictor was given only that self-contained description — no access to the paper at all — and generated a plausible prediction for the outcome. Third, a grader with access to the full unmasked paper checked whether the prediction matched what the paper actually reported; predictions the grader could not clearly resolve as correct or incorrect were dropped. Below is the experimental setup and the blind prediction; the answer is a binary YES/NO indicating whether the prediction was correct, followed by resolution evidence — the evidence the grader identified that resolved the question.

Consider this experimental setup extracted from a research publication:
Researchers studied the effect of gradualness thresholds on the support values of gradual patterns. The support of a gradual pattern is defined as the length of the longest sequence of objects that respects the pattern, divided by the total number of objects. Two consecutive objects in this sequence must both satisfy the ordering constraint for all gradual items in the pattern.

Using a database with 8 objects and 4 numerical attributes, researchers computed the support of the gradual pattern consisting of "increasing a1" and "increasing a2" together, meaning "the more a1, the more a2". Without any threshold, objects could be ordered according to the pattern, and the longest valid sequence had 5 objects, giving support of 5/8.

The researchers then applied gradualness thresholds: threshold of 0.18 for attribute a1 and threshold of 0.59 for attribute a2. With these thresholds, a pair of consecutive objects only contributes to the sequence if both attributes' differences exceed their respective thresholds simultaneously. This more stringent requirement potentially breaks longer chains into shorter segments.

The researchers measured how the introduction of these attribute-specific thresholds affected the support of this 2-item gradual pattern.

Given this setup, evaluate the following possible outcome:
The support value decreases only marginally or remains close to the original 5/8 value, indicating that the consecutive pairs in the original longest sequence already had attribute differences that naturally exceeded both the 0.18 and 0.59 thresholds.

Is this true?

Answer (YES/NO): NO